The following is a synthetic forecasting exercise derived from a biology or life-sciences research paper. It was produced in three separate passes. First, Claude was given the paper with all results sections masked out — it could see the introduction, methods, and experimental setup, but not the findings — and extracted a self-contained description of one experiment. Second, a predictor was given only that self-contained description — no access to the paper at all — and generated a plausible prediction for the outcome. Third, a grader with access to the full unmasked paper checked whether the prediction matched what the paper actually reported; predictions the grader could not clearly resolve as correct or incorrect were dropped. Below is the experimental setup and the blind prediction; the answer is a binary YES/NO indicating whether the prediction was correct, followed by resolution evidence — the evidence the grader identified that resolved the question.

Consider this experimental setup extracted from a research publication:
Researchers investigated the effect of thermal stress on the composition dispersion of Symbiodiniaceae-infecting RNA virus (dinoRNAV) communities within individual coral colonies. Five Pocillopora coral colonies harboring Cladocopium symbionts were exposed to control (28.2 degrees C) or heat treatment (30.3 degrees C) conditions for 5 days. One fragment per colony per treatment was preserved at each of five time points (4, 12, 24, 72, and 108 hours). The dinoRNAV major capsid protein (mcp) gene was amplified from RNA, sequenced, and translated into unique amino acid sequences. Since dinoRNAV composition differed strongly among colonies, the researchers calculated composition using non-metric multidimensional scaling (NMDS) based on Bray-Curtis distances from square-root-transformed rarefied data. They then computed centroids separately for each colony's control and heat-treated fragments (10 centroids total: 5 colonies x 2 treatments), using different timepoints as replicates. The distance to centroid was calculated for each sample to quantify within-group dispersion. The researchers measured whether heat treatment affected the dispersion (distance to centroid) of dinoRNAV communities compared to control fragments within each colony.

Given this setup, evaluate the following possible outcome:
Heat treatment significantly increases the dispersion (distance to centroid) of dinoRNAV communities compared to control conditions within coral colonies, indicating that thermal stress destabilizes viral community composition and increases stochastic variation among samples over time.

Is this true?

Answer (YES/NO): YES